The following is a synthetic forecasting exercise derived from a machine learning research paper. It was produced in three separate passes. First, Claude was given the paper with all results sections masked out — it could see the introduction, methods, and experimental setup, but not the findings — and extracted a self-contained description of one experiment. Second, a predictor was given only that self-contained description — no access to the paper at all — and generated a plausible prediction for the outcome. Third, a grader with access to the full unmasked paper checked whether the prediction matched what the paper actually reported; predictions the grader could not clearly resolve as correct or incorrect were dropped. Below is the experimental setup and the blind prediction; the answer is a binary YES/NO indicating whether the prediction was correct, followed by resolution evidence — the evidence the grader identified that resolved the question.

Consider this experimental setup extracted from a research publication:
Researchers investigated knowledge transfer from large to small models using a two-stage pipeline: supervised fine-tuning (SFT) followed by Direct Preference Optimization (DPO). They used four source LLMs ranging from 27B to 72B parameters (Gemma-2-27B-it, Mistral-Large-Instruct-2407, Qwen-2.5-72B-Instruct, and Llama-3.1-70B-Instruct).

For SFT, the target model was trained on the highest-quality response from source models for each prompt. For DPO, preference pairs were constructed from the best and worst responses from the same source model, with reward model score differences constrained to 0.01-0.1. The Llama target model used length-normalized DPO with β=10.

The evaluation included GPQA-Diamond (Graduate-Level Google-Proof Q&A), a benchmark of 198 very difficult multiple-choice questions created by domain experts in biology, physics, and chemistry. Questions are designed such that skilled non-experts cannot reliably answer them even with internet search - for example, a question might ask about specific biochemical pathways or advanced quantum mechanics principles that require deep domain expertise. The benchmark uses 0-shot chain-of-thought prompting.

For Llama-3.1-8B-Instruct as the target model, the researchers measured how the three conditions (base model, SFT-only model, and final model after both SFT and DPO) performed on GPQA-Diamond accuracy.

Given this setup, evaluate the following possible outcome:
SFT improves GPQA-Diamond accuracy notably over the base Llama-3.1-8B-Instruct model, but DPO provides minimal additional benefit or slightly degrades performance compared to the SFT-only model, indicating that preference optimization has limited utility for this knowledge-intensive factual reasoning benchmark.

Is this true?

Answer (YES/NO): YES